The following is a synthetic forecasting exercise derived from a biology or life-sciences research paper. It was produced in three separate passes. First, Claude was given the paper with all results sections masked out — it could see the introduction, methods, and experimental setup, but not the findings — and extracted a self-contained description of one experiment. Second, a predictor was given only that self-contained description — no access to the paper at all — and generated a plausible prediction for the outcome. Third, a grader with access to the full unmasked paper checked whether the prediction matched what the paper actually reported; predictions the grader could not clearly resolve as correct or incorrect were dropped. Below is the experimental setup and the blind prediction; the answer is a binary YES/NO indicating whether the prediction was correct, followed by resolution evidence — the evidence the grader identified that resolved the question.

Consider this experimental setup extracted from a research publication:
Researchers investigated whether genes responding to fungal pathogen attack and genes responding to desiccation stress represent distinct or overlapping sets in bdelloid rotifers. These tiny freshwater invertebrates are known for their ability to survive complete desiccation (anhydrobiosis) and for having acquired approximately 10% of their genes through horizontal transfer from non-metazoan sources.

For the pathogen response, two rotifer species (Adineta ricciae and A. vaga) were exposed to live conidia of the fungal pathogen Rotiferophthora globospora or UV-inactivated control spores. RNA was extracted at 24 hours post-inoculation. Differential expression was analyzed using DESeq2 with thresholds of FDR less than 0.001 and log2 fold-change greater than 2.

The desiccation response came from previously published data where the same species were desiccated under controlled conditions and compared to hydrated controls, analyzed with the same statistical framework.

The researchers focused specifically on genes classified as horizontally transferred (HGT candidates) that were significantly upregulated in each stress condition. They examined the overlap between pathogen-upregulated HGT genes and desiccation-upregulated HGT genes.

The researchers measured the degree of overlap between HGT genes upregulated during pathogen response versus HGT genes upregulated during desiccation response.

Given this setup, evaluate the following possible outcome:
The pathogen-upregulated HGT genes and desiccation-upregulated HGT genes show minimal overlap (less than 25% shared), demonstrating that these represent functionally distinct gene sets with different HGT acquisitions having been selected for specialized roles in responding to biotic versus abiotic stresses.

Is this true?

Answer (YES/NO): YES